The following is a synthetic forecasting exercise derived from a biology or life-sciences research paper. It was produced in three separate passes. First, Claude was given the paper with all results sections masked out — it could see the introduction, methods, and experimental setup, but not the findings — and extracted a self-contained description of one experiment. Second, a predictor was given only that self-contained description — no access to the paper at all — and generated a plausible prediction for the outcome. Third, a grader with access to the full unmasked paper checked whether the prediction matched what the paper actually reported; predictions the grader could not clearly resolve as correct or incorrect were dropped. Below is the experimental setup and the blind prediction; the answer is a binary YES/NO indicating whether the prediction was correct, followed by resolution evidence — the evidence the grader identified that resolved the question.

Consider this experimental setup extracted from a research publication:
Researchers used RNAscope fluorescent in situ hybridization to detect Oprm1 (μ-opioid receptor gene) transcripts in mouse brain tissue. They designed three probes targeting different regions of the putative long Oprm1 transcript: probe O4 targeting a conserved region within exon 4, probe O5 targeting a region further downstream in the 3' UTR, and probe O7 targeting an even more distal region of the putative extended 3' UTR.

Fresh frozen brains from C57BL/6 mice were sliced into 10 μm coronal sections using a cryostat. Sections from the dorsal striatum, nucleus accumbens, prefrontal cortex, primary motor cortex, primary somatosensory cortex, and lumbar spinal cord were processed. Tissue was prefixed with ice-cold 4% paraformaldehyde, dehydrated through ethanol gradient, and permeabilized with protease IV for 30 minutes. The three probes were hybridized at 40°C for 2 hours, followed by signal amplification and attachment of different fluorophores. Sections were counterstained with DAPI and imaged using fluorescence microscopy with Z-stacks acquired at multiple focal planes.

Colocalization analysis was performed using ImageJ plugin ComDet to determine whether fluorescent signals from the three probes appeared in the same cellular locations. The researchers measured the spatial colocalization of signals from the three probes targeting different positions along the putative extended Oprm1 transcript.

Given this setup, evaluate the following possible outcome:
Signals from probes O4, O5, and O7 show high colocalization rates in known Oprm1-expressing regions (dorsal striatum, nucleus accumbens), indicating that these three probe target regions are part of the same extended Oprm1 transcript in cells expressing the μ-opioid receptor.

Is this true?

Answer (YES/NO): NO